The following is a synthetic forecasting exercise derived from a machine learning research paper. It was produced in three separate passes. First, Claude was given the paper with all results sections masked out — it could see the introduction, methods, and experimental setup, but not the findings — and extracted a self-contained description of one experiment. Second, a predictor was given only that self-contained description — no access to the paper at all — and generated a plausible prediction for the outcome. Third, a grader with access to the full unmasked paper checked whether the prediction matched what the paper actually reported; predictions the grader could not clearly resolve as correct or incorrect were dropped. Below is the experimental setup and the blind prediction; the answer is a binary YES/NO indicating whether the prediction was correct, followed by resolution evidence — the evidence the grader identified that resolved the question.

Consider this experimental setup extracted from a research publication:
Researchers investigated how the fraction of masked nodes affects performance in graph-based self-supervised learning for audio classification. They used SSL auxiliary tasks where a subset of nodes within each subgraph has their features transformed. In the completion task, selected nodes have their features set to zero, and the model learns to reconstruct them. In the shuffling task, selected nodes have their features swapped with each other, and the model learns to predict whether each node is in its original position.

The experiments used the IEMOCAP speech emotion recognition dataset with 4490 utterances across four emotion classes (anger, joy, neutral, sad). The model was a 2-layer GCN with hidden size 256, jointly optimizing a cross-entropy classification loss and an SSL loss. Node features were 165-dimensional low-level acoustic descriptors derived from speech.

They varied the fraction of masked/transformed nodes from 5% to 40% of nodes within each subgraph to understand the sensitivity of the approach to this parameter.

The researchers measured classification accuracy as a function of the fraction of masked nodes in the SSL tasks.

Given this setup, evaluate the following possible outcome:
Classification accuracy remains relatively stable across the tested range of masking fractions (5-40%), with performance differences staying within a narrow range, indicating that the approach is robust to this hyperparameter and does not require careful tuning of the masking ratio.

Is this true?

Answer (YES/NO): NO